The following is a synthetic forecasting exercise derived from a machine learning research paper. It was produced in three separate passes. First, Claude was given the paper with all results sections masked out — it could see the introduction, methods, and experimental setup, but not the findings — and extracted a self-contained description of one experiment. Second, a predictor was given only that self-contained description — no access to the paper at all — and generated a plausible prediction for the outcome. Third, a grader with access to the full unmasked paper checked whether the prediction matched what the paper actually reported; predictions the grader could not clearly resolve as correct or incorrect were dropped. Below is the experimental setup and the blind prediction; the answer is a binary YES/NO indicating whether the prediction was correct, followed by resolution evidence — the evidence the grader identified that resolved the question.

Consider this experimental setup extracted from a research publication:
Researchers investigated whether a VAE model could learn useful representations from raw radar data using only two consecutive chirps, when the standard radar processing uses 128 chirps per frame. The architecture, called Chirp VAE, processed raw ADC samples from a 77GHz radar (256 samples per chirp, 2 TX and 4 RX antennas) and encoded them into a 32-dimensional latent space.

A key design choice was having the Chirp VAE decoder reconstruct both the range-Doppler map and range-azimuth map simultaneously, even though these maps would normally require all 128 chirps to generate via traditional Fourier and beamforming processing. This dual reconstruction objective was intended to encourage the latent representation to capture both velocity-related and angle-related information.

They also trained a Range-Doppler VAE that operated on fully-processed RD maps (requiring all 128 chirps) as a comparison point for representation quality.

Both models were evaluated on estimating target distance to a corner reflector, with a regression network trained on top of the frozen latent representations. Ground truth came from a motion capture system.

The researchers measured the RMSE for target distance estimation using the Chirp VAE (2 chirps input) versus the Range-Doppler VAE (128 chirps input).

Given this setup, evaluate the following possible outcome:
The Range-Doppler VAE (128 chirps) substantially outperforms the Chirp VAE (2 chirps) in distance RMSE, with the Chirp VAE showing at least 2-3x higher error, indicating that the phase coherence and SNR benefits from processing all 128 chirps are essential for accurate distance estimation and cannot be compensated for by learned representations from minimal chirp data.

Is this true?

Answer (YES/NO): NO